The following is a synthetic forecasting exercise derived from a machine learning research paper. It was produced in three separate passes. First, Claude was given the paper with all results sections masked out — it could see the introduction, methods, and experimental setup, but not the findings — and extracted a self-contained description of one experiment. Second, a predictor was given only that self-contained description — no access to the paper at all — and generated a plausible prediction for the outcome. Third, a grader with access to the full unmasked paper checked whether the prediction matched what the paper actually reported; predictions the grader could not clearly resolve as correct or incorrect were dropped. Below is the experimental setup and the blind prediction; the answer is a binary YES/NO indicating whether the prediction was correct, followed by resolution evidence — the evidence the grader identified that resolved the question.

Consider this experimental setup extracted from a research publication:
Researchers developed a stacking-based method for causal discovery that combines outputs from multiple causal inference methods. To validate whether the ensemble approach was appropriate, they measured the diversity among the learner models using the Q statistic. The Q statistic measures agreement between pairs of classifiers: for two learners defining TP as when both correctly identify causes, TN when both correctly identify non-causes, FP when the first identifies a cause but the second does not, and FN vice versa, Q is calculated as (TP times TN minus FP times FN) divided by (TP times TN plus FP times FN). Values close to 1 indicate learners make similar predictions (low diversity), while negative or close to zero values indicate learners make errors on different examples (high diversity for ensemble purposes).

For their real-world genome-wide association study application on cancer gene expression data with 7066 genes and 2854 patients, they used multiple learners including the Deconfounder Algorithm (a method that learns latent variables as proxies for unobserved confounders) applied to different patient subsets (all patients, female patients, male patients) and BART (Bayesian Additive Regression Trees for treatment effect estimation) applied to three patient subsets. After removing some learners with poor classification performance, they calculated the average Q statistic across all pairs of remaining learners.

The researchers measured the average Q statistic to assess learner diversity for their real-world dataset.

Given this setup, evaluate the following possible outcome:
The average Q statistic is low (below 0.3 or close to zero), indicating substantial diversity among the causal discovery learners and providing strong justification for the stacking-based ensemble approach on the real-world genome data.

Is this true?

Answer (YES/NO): YES